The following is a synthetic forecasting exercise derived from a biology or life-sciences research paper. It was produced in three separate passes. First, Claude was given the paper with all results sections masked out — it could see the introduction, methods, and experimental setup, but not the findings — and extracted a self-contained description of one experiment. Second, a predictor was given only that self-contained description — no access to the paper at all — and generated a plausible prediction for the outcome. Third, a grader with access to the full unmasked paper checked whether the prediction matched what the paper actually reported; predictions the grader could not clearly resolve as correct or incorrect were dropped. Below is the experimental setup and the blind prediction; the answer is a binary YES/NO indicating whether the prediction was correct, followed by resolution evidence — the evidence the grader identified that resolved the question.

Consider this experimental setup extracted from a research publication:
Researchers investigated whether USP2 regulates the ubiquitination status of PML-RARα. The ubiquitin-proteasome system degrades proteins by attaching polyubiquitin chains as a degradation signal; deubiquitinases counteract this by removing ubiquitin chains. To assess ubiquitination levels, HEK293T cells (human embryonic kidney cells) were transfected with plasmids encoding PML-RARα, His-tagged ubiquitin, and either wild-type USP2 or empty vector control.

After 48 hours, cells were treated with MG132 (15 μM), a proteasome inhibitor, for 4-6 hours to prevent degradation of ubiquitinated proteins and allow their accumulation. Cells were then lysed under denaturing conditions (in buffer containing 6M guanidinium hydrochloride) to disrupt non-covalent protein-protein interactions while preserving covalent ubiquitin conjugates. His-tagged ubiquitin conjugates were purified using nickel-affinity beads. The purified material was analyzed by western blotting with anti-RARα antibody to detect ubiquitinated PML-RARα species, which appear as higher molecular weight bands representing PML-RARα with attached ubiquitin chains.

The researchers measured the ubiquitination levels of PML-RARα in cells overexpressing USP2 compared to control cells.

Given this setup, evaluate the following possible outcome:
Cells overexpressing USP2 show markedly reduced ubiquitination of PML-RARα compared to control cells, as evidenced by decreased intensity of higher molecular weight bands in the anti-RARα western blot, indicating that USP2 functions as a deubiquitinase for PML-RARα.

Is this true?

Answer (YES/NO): YES